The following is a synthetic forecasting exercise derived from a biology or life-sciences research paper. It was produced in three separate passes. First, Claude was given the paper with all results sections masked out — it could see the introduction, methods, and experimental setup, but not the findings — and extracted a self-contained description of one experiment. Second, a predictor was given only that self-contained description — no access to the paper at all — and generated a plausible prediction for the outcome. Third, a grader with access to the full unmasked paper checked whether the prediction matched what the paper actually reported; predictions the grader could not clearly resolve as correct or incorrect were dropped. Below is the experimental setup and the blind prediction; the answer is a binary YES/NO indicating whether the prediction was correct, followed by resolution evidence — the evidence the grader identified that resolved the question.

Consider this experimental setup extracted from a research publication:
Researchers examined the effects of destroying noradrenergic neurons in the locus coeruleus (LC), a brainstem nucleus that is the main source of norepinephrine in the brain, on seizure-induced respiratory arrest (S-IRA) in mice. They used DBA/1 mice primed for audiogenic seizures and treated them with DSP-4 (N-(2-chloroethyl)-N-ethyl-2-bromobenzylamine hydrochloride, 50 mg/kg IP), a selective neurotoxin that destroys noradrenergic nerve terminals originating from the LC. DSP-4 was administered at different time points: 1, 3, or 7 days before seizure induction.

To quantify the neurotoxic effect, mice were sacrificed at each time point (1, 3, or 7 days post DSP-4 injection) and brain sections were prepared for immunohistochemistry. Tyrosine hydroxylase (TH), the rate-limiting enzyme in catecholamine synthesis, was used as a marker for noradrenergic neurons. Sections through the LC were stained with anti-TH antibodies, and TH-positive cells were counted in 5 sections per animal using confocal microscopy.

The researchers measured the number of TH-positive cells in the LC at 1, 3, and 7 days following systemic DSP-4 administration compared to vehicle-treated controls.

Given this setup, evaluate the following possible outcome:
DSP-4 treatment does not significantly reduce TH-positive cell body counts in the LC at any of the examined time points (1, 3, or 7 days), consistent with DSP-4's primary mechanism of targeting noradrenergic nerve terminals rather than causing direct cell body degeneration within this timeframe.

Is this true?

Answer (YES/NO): NO